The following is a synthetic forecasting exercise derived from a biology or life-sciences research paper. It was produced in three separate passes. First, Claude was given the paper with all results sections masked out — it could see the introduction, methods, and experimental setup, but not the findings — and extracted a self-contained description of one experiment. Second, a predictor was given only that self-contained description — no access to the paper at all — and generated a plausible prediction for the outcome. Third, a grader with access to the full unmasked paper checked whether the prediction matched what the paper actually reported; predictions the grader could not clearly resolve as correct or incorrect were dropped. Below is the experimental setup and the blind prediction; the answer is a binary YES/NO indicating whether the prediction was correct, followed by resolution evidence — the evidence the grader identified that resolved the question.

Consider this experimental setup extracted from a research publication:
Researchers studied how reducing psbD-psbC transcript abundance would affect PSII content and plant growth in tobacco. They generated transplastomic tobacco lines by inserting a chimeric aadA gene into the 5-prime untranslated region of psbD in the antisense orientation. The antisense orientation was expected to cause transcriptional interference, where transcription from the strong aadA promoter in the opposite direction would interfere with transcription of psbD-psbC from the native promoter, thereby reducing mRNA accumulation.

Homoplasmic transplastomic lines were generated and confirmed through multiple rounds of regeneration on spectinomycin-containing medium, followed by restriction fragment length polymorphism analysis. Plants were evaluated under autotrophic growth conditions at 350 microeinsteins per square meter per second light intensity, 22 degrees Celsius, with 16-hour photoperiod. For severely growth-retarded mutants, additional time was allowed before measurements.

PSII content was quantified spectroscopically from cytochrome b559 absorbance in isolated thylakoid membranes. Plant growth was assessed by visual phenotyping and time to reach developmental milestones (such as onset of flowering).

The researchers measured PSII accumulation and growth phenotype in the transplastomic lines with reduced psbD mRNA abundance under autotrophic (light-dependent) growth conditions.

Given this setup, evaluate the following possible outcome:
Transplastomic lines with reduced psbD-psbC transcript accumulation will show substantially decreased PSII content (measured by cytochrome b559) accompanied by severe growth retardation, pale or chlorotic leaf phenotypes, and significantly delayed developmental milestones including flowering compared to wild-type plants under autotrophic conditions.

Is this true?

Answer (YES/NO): YES